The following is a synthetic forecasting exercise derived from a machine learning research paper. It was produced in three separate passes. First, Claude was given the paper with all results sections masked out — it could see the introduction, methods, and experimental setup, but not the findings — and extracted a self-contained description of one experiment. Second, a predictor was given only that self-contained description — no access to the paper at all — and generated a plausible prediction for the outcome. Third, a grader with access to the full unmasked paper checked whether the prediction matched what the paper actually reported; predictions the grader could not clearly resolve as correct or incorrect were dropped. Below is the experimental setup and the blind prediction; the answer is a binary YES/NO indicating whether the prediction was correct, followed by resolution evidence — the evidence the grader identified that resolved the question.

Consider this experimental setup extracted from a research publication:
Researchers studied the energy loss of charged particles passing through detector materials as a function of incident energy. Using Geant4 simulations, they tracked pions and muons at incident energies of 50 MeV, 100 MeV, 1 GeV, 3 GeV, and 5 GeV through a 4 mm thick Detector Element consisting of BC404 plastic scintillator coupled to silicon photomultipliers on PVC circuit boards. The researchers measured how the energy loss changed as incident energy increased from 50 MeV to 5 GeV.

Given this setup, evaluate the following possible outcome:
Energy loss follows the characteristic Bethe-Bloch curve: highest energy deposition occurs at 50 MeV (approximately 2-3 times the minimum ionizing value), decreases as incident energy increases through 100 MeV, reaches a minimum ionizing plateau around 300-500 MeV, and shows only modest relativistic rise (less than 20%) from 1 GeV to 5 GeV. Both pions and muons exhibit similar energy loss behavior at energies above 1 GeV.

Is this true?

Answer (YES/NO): YES